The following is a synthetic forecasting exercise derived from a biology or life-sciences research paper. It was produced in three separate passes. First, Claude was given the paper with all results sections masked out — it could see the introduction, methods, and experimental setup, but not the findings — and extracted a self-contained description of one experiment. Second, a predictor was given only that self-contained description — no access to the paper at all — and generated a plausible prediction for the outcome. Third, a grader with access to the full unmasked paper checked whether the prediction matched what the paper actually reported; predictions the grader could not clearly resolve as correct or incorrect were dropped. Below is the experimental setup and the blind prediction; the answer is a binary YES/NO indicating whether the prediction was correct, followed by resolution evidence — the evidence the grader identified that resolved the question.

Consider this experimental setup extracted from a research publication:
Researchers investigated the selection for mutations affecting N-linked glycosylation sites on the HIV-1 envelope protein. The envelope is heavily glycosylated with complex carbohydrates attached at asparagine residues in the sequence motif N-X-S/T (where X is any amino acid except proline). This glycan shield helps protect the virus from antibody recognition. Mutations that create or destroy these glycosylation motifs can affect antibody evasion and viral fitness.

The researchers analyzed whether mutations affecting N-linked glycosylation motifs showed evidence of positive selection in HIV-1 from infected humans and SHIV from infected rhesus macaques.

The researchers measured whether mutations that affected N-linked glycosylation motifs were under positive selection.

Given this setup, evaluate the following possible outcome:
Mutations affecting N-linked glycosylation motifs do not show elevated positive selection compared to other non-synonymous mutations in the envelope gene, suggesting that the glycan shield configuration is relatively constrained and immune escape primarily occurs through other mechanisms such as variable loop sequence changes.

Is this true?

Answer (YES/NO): NO